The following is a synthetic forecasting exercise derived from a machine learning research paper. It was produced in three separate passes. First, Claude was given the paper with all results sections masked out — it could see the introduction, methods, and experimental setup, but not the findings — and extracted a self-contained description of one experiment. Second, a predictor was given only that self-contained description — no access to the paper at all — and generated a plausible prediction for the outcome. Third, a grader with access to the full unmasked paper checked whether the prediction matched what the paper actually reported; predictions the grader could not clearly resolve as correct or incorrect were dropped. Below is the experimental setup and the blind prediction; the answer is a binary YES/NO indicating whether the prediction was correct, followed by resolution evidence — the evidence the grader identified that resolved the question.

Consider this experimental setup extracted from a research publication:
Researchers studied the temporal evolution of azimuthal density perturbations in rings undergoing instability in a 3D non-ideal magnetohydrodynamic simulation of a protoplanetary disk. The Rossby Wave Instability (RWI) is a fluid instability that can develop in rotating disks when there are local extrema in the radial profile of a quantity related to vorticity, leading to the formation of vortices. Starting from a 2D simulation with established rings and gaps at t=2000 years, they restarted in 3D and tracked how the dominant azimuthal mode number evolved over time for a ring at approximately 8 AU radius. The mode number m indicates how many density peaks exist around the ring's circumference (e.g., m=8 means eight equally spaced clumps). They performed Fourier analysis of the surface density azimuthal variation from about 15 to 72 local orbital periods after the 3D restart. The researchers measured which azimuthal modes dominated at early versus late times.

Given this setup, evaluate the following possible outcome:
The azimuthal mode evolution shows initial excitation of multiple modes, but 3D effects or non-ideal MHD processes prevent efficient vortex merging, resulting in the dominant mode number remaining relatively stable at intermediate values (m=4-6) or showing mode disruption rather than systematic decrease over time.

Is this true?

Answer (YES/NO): NO